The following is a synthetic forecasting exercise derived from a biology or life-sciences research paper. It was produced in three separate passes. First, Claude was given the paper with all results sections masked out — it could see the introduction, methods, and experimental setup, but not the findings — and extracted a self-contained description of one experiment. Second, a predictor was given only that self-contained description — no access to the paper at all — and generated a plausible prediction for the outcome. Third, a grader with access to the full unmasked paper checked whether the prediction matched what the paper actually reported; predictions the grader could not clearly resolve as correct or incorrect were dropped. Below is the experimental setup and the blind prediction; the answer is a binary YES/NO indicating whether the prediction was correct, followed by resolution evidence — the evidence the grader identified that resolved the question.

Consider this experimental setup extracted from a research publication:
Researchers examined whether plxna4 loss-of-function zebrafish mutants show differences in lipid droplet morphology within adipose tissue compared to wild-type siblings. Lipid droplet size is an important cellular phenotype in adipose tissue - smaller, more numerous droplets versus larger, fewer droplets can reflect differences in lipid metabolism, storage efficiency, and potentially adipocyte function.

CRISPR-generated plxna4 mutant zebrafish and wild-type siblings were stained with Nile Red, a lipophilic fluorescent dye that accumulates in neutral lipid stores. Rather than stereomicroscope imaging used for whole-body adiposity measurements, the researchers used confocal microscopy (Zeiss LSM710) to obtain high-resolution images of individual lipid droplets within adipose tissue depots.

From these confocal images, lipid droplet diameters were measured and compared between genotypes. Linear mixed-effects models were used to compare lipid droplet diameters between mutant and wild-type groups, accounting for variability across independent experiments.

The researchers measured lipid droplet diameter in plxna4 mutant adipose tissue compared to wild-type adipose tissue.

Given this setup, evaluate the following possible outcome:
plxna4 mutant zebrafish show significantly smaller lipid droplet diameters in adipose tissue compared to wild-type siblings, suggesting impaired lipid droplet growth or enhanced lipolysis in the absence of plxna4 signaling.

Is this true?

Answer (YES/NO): NO